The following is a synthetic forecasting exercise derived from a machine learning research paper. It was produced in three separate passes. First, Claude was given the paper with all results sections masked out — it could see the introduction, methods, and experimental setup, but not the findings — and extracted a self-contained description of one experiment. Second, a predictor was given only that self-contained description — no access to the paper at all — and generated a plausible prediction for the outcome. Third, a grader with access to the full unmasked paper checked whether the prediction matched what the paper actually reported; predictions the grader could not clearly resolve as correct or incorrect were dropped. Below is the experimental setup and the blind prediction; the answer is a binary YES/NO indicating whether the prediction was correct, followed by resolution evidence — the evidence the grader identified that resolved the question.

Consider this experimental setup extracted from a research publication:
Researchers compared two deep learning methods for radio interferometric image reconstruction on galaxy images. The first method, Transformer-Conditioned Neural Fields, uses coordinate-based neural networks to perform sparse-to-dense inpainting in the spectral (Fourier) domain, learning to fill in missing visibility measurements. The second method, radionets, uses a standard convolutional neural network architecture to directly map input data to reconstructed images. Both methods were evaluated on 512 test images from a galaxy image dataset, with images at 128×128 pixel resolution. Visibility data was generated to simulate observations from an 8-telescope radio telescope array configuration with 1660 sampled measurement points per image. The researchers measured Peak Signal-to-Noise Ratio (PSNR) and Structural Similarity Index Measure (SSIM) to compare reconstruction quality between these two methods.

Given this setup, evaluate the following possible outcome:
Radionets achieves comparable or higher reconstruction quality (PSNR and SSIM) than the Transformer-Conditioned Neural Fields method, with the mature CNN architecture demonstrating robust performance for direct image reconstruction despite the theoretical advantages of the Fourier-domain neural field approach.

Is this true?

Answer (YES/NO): YES